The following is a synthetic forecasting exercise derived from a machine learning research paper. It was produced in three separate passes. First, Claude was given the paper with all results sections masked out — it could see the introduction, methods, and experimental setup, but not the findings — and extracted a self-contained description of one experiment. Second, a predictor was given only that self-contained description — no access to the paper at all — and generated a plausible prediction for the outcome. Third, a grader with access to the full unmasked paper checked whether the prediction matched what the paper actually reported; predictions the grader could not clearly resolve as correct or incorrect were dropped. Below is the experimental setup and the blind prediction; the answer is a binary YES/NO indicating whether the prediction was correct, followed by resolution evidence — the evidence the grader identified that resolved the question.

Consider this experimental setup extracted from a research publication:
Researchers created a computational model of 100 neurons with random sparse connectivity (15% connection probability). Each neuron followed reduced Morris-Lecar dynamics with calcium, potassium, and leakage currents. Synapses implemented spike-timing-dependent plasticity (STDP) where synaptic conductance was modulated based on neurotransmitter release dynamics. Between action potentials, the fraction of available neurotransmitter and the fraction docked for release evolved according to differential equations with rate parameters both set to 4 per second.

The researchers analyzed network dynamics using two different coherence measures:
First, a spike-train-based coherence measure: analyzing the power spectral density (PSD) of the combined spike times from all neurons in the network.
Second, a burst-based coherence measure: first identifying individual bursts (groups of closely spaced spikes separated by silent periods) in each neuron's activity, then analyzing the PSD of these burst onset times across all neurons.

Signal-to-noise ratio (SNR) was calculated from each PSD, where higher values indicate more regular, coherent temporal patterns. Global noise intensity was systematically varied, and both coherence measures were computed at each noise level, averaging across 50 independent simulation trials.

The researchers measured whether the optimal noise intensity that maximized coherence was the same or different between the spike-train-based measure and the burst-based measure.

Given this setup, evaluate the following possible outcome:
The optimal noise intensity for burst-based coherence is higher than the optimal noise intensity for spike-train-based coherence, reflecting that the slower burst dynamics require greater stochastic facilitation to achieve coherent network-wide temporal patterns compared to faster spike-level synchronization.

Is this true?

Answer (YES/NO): NO